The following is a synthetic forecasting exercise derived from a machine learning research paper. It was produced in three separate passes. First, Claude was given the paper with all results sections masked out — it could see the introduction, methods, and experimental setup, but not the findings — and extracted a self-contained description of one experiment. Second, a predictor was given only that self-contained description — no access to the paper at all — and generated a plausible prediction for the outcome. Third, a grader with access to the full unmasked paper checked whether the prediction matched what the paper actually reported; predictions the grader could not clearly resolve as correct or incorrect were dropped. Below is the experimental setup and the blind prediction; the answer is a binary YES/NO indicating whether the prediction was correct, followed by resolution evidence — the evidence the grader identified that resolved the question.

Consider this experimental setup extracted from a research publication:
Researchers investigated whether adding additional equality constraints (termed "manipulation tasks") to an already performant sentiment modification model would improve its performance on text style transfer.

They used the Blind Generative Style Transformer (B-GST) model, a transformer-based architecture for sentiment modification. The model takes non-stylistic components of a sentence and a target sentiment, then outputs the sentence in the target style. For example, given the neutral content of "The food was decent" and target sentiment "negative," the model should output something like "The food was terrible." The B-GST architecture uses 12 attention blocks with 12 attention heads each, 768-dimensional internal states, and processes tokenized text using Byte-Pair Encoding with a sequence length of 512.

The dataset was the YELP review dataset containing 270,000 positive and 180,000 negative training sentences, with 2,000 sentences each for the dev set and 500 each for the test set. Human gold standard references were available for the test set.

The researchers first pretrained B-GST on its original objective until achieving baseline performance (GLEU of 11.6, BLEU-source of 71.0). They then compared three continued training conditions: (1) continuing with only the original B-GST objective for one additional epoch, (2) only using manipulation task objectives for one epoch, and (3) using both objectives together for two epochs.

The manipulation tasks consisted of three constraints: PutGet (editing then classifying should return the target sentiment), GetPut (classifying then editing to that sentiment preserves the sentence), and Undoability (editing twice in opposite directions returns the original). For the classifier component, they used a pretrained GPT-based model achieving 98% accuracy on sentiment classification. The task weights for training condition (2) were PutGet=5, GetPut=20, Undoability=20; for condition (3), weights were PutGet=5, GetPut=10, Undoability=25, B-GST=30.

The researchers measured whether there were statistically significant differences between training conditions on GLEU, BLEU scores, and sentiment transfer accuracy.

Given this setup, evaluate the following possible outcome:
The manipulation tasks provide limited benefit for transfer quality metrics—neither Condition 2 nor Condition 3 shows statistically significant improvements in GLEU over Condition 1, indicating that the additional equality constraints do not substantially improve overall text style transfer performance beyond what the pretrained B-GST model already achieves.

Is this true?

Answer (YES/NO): YES